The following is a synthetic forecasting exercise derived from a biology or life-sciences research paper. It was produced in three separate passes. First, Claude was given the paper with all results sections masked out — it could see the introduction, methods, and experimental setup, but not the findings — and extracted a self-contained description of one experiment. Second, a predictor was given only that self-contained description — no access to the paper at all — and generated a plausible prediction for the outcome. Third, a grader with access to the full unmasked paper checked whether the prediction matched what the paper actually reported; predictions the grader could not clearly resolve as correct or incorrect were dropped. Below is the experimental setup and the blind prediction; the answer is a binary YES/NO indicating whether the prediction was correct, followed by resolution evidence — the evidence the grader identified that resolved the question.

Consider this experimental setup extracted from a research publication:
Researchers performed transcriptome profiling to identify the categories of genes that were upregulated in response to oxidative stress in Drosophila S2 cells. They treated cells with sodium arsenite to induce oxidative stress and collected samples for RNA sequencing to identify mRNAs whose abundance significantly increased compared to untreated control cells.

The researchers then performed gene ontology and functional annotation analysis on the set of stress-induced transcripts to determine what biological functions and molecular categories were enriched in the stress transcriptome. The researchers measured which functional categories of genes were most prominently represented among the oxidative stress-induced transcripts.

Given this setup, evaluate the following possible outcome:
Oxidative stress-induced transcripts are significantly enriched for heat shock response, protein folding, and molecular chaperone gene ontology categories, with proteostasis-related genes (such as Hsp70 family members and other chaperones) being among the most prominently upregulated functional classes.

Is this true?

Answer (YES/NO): YES